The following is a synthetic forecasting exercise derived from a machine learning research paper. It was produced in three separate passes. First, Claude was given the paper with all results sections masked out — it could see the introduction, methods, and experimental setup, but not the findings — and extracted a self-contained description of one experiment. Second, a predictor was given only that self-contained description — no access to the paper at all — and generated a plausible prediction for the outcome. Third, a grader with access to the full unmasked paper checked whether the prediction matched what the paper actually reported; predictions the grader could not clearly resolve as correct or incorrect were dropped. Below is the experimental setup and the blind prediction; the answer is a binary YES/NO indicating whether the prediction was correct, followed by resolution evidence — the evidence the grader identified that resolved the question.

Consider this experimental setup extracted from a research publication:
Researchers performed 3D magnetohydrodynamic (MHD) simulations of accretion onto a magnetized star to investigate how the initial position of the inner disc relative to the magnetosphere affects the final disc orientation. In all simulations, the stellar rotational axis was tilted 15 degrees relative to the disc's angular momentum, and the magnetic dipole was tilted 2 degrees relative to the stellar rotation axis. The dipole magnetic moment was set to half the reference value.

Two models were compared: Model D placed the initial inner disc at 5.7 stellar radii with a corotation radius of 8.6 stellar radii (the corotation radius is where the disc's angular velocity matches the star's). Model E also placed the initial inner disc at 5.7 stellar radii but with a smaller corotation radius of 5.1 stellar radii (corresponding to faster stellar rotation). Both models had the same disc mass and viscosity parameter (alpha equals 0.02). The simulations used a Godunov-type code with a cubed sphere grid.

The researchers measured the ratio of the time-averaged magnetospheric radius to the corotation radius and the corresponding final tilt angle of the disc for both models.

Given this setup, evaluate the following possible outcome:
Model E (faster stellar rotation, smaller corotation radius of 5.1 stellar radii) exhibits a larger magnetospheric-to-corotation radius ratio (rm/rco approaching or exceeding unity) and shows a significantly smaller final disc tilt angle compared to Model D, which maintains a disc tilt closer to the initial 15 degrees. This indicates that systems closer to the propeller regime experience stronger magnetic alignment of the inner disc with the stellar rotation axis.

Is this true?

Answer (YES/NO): NO